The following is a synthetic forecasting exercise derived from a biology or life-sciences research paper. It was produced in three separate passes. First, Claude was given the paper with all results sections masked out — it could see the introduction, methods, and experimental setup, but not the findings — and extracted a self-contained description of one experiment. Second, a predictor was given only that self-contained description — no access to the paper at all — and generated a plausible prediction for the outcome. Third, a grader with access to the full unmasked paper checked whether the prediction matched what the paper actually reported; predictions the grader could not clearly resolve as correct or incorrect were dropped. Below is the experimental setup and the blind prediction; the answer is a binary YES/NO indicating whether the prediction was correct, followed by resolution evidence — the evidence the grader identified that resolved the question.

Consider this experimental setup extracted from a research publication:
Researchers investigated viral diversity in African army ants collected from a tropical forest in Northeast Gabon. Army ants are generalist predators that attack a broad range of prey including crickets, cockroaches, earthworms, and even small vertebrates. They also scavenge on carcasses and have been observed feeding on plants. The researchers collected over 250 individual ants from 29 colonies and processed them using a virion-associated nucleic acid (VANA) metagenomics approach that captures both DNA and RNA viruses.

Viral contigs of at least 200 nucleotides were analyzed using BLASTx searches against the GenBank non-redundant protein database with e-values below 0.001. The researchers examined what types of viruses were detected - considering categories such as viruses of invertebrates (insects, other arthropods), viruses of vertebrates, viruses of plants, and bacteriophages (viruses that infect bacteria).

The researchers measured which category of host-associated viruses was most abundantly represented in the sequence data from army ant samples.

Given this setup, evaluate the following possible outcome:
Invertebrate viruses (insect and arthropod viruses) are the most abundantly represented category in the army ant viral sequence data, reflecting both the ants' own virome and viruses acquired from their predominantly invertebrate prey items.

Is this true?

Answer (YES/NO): YES